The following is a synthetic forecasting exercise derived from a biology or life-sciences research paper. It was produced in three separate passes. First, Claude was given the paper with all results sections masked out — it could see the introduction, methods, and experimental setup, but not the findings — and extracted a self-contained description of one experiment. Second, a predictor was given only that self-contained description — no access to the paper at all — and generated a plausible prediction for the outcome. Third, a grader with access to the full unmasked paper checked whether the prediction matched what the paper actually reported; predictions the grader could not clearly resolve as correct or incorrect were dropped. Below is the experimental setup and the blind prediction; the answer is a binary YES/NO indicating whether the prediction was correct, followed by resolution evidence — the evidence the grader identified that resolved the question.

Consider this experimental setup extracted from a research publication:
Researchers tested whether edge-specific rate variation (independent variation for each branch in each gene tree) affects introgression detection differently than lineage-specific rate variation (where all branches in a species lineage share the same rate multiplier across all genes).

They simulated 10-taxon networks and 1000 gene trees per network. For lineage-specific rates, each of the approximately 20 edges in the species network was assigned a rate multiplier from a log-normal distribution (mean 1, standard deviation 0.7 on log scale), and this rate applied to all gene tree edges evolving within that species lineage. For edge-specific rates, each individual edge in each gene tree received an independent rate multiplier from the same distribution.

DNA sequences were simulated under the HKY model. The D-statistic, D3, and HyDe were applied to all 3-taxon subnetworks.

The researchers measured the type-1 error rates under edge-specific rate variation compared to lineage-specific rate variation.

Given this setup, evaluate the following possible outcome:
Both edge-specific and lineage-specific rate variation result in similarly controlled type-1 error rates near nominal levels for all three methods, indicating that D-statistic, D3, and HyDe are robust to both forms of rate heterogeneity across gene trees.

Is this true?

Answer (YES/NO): NO